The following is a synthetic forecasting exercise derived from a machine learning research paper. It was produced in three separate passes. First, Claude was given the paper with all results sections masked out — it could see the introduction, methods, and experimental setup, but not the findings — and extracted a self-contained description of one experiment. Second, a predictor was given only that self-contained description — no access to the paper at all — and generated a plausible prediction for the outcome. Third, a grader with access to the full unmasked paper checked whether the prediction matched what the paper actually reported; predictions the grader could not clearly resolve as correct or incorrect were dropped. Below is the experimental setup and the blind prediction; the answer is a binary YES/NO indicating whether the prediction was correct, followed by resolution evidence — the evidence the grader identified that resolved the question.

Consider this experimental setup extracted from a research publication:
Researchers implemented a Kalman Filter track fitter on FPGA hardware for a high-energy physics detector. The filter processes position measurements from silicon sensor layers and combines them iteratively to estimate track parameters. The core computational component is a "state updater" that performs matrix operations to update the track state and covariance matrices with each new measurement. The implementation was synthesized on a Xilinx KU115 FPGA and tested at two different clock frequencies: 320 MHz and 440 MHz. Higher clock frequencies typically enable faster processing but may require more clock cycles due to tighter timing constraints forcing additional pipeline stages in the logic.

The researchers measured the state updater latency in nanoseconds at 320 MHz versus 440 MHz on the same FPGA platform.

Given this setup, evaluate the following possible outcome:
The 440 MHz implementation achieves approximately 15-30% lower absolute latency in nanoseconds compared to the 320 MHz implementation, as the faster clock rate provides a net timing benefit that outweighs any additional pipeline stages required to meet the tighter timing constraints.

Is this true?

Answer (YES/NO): NO